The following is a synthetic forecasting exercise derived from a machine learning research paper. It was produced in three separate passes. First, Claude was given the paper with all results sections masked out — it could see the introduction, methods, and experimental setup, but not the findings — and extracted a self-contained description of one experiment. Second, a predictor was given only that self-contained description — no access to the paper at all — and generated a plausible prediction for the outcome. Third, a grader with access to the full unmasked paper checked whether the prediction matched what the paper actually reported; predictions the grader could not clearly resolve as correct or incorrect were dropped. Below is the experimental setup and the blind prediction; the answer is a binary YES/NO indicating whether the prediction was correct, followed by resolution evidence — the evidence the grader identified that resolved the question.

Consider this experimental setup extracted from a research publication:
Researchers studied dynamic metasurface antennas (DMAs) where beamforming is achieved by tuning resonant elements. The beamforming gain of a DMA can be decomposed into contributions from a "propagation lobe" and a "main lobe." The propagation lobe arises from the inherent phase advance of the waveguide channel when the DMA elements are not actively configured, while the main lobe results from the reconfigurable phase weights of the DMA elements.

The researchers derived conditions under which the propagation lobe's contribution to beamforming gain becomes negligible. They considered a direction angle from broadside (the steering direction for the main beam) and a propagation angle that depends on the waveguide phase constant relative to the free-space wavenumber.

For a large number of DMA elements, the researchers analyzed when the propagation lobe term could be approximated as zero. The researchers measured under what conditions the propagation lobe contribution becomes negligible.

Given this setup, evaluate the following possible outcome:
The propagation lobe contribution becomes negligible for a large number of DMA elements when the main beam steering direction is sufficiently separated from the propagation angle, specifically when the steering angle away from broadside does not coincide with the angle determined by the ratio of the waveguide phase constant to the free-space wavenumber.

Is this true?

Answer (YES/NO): YES